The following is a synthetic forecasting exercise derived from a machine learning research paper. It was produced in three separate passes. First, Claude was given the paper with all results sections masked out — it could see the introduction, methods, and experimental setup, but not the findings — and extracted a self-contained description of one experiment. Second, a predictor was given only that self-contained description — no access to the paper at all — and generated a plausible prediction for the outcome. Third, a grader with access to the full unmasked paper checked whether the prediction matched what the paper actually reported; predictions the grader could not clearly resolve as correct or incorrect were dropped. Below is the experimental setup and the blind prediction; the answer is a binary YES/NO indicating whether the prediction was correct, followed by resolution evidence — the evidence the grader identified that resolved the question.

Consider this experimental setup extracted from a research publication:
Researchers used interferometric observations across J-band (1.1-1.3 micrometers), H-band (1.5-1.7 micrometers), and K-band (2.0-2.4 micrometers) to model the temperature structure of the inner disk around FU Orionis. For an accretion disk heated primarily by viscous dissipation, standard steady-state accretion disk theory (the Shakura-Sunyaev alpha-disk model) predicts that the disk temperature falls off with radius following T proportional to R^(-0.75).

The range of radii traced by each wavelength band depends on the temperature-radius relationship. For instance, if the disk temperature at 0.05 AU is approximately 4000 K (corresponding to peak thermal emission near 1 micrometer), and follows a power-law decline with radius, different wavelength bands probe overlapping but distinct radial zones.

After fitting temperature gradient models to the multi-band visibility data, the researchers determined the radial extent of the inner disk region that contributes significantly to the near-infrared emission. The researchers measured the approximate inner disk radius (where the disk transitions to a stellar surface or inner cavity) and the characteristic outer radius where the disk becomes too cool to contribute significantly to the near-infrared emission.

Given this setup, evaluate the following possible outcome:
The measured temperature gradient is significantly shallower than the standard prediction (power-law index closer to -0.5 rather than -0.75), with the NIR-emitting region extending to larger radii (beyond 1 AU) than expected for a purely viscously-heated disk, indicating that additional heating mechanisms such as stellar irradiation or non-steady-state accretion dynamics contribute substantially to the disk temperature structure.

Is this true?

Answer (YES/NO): NO